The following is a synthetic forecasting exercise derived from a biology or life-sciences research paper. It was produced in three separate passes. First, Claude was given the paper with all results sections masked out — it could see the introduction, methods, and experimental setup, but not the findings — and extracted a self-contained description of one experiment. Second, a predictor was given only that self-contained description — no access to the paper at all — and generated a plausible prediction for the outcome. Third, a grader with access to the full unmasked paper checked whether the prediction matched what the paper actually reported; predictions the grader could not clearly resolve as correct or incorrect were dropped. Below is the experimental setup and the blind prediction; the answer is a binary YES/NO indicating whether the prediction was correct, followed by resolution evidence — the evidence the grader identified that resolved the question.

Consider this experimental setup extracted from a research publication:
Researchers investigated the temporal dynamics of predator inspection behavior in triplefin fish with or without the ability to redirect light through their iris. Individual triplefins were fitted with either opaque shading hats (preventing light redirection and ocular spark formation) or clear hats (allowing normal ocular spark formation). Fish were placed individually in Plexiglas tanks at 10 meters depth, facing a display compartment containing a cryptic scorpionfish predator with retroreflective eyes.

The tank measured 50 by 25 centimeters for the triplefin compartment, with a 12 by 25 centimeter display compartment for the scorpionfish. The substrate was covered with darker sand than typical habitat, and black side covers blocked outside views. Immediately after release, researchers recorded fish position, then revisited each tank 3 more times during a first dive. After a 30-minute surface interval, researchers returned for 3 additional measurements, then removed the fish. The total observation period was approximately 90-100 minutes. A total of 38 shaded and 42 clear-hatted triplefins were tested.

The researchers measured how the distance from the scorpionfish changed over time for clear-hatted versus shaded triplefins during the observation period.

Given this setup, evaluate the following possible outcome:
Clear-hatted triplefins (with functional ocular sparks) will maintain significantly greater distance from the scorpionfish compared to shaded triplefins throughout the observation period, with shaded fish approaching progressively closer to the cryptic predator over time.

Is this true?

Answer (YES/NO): NO